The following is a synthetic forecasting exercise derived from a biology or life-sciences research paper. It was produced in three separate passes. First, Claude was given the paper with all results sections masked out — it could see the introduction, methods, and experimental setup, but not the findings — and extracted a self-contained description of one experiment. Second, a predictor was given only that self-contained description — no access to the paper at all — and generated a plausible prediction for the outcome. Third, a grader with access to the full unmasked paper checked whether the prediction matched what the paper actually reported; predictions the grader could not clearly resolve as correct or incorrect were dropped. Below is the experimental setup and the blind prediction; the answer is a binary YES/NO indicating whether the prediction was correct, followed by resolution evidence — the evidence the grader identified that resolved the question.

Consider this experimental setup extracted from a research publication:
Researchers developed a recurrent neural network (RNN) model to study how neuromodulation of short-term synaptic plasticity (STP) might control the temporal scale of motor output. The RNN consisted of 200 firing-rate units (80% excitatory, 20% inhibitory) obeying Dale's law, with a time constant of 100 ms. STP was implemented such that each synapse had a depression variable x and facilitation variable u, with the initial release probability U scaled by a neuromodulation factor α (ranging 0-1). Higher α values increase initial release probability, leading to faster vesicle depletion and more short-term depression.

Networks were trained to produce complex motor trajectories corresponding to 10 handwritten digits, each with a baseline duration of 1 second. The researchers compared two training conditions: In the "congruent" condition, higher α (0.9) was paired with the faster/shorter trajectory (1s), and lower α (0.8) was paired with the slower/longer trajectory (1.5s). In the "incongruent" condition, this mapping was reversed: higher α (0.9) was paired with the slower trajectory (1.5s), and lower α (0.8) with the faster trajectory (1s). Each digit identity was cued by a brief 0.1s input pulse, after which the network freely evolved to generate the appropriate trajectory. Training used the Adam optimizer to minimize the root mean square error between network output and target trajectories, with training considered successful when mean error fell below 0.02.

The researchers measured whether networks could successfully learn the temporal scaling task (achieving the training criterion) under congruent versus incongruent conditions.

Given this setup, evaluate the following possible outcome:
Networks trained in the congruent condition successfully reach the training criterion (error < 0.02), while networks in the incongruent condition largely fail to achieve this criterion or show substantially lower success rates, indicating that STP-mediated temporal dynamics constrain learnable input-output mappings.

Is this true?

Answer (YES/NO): NO